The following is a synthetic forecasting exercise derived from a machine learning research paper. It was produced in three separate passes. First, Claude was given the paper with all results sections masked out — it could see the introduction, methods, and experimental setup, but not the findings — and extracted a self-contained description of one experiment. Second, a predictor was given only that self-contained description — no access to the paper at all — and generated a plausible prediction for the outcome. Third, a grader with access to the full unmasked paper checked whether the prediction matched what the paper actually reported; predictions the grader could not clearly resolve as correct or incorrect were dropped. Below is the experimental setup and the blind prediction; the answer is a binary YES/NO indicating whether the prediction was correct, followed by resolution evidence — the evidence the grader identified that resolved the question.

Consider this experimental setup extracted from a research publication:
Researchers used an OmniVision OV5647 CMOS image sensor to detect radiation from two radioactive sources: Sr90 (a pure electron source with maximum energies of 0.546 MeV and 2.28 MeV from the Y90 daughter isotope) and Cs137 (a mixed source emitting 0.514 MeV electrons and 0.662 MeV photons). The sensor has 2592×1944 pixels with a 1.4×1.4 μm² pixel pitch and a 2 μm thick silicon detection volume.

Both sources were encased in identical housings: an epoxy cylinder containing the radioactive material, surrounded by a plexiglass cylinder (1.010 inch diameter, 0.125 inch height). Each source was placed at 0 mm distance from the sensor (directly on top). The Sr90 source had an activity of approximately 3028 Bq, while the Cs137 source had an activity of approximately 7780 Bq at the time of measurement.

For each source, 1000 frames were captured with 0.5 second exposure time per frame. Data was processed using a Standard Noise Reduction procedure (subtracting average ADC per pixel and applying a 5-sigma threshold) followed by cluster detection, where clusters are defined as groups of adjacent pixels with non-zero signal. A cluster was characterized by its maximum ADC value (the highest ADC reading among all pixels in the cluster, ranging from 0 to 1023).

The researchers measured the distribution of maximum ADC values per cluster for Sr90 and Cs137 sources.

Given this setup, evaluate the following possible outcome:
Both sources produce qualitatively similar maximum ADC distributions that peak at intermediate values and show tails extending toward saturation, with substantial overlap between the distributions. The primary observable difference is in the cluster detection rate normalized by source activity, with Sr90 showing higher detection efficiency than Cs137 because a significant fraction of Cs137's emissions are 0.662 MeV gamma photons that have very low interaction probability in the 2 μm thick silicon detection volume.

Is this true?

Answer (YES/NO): NO